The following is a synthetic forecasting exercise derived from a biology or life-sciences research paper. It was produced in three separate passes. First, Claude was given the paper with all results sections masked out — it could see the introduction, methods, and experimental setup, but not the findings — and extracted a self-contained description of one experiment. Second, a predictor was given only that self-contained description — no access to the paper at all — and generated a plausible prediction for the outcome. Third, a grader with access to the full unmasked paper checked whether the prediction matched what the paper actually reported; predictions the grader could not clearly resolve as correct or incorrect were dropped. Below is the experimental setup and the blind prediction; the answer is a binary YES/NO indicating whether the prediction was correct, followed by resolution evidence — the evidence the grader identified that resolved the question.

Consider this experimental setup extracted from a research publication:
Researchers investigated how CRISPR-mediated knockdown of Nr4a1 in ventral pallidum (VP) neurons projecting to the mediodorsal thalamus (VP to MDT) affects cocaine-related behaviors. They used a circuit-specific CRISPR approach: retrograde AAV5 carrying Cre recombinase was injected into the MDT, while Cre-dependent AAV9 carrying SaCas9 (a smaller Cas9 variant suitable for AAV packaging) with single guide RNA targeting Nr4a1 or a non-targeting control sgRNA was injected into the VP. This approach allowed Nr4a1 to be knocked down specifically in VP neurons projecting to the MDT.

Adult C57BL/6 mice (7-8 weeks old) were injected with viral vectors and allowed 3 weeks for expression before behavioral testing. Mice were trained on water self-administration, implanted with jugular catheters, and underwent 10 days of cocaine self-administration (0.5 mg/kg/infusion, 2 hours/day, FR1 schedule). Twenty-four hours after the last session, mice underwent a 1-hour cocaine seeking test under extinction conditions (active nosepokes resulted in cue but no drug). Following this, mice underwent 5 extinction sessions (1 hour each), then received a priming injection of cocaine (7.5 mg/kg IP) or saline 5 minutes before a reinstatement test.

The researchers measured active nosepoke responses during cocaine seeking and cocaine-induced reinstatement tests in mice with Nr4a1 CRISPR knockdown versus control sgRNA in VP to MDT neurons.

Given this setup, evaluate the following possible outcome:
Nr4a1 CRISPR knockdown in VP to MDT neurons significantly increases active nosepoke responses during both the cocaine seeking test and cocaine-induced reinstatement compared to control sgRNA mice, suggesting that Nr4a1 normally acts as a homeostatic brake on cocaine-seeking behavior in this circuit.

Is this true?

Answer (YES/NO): NO